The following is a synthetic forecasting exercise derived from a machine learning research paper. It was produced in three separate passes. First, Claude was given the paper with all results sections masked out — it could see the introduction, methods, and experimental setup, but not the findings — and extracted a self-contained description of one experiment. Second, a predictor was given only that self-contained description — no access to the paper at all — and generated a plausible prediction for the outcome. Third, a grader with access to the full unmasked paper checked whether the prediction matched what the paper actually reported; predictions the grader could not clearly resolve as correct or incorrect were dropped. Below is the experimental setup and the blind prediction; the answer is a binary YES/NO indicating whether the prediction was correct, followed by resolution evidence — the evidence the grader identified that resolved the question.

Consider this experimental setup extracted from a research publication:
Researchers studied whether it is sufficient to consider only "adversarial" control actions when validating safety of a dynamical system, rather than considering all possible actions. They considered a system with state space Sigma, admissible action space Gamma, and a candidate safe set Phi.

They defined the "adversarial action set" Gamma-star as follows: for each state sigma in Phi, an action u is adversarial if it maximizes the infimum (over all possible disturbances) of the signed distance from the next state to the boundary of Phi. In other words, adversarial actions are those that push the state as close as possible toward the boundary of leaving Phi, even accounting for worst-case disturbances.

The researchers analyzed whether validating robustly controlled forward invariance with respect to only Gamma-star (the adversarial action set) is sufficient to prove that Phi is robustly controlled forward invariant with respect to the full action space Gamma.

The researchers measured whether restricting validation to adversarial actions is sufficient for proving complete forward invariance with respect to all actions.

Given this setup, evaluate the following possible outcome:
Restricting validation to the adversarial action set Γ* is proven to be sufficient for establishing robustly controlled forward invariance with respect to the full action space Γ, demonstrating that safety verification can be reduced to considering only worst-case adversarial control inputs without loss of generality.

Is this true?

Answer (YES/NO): YES